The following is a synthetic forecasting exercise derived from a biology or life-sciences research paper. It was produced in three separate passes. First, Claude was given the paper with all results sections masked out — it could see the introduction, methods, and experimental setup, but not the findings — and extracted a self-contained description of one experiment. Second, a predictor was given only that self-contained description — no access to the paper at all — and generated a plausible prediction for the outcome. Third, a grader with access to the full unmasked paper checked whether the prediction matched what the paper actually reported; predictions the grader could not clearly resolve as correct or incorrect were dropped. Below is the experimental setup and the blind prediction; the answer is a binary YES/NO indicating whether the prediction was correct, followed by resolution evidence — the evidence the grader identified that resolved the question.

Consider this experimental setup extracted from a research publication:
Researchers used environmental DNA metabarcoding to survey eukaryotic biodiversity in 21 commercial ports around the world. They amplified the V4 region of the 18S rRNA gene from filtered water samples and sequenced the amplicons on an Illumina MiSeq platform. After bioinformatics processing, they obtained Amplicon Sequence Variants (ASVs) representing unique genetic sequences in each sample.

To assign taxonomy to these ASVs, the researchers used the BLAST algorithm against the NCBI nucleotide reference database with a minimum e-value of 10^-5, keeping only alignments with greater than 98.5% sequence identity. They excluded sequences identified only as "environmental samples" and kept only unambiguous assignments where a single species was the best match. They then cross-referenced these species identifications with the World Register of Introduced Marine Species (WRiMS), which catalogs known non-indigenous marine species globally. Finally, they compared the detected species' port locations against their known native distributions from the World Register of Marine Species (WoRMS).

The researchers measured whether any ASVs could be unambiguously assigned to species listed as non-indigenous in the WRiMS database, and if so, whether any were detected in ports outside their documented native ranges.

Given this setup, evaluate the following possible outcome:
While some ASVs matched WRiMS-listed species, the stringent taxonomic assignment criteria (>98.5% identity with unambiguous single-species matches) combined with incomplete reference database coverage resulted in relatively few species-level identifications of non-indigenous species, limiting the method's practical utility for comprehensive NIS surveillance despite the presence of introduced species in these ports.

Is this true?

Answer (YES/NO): NO